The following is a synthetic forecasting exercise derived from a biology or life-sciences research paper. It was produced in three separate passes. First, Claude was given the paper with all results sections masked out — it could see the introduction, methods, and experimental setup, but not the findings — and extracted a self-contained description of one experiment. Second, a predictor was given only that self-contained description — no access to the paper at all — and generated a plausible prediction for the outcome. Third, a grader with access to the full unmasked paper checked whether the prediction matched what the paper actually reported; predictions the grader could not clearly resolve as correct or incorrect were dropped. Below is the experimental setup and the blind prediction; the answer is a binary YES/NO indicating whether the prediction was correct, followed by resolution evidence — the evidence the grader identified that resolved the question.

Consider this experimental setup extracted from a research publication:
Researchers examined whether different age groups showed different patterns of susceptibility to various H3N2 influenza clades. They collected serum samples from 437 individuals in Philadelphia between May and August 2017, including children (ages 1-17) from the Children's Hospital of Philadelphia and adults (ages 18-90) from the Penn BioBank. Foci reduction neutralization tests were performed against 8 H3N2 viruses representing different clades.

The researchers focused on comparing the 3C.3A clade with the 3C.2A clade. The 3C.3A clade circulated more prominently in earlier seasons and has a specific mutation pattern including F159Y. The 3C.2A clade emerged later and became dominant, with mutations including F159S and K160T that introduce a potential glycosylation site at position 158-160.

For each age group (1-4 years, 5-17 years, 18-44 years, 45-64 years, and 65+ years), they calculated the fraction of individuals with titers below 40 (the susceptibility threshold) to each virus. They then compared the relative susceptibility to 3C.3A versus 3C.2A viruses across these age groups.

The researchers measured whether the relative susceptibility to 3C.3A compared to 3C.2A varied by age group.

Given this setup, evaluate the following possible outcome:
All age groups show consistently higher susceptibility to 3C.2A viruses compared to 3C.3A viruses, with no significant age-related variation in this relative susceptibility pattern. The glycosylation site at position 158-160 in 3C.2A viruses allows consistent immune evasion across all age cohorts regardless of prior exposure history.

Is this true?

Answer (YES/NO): NO